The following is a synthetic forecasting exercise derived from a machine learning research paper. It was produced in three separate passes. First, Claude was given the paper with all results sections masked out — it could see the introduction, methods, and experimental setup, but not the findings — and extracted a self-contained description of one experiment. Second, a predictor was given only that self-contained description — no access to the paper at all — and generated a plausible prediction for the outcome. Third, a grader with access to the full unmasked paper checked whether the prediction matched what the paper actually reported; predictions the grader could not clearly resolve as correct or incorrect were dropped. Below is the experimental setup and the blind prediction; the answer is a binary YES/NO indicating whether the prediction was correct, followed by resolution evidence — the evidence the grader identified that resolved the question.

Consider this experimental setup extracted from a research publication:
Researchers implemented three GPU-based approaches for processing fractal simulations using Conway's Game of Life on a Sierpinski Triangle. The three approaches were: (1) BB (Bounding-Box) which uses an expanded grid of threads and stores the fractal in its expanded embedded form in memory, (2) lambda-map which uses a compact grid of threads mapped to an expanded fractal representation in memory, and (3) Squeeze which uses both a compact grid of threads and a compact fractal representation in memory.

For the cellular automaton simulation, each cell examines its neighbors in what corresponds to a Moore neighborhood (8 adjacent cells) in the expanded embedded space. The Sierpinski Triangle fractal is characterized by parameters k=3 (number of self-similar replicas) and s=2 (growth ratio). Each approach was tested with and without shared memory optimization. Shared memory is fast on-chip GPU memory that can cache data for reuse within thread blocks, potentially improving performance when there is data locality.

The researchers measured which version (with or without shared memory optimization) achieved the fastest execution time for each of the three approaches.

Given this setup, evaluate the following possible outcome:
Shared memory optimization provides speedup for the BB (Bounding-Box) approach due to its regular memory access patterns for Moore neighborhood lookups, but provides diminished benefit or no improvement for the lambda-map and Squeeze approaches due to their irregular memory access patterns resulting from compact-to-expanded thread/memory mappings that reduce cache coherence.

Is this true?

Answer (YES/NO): NO